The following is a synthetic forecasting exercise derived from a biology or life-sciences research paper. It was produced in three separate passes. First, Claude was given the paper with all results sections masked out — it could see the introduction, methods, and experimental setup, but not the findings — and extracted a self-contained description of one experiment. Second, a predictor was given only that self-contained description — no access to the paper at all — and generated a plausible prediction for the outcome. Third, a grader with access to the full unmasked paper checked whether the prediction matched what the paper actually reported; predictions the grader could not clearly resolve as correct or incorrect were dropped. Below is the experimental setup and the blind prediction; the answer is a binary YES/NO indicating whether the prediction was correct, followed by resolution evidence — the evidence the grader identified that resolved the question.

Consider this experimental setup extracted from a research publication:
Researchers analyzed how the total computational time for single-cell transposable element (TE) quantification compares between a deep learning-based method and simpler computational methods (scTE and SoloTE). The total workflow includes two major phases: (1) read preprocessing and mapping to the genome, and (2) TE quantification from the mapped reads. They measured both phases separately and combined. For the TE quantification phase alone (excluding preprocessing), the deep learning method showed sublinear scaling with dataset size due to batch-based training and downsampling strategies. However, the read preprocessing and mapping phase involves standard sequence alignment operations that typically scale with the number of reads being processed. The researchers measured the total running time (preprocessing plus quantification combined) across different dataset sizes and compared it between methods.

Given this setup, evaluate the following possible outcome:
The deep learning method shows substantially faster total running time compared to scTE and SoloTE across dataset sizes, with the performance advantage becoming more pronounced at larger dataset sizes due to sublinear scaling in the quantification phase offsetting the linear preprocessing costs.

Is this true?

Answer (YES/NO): NO